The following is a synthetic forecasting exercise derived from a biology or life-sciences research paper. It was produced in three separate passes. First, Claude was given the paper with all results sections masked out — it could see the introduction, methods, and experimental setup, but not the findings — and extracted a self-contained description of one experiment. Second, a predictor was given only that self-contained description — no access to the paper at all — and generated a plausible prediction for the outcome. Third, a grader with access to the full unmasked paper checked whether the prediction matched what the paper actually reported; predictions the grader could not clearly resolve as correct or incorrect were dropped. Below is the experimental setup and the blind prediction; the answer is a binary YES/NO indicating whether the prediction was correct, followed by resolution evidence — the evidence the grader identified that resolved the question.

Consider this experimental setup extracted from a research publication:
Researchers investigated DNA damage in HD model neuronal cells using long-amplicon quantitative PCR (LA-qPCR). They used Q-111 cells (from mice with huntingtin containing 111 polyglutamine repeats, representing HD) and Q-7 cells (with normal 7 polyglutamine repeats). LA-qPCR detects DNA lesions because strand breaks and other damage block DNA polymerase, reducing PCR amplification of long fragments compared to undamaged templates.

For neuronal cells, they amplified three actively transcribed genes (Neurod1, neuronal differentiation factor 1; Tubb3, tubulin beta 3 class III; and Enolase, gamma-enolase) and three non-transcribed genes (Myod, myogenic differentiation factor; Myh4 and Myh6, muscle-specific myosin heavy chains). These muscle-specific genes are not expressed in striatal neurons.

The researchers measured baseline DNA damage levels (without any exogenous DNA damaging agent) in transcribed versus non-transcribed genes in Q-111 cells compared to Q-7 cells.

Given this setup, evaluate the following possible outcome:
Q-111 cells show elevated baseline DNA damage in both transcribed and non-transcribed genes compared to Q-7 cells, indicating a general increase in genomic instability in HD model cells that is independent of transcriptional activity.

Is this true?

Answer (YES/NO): NO